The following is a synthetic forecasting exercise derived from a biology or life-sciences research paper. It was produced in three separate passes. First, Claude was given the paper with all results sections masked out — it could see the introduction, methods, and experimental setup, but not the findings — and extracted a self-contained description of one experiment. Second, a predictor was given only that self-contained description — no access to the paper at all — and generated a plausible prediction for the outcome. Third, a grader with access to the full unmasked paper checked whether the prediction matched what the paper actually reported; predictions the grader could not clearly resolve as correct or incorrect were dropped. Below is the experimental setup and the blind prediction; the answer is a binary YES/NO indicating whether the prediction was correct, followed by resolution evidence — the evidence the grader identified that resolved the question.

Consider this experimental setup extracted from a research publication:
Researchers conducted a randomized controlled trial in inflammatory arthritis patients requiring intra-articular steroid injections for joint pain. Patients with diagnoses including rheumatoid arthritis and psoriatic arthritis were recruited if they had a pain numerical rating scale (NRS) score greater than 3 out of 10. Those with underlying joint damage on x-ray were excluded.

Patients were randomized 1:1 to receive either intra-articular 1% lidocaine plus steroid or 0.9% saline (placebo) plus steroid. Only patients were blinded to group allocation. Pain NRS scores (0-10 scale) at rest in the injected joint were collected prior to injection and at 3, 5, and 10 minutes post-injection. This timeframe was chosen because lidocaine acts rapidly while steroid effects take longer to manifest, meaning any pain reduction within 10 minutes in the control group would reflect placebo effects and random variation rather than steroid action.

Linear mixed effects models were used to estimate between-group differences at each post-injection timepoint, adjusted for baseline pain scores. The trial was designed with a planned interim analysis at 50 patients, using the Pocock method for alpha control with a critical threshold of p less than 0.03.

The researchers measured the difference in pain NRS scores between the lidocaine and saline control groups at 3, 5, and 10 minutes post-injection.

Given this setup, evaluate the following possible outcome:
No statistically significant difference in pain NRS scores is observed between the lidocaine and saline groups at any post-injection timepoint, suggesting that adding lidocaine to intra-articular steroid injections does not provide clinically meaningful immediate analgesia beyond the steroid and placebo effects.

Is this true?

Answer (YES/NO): NO